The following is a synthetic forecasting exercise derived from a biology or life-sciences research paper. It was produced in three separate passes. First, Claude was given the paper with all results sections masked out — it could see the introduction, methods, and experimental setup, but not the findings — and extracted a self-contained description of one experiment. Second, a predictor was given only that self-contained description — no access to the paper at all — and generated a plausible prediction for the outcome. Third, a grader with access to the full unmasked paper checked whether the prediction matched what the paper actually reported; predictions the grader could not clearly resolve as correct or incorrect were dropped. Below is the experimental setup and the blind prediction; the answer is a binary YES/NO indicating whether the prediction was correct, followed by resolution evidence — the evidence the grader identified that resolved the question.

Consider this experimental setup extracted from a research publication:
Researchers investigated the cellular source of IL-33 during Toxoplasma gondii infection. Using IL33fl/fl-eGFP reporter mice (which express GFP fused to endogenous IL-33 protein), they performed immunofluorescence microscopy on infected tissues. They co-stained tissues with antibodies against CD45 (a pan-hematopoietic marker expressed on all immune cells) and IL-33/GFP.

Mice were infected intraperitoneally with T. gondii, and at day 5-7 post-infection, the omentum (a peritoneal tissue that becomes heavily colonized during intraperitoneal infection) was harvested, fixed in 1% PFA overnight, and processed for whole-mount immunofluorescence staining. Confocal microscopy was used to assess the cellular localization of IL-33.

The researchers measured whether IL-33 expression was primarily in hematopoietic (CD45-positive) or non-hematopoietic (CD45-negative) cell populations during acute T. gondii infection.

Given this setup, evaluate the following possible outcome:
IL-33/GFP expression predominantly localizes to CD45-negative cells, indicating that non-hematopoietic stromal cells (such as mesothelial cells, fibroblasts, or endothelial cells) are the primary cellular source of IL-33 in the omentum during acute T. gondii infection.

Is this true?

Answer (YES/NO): YES